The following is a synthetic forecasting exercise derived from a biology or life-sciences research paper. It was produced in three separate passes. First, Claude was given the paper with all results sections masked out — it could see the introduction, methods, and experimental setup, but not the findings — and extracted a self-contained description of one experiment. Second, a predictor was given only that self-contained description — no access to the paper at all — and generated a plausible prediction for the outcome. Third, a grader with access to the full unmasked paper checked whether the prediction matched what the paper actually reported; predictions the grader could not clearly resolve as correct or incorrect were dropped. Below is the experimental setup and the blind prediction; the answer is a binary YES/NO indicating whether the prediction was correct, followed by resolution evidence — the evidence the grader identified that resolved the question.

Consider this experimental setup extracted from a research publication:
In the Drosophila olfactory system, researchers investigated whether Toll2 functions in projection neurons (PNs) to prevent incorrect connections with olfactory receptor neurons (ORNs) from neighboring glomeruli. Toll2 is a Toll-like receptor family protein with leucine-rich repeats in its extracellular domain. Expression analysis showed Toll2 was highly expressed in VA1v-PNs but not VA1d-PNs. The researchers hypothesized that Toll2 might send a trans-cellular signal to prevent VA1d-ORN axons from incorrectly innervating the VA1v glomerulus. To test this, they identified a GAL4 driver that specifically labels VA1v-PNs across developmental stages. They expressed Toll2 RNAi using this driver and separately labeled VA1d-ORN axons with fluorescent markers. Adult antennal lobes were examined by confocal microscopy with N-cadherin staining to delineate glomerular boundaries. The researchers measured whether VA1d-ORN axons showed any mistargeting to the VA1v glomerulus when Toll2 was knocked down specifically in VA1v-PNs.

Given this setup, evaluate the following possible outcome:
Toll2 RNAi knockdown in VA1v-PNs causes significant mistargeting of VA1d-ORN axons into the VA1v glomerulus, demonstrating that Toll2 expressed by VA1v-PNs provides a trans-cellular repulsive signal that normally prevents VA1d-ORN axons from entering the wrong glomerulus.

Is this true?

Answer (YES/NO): YES